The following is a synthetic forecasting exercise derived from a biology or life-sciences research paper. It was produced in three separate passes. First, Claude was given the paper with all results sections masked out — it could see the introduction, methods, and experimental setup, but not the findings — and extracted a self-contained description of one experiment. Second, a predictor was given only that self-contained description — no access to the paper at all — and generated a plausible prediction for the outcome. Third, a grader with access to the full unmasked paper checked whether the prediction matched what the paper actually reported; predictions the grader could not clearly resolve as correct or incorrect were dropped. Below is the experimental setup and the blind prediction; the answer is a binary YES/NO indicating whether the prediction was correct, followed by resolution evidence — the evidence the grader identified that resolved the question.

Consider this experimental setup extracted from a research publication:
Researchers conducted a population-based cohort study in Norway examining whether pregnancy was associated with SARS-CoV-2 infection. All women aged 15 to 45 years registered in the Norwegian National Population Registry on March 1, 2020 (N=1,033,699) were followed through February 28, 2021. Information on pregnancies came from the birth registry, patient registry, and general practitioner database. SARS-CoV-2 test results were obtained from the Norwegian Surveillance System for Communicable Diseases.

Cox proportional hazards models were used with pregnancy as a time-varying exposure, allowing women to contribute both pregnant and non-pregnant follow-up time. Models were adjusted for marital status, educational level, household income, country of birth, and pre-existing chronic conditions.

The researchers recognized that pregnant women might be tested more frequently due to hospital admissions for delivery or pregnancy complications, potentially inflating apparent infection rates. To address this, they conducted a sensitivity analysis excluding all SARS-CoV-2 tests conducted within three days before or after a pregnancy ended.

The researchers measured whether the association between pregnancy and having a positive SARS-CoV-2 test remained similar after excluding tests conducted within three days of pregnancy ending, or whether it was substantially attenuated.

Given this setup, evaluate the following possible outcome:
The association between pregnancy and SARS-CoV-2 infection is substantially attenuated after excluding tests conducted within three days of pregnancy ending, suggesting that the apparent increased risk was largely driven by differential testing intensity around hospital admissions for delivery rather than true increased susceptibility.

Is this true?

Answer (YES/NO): NO